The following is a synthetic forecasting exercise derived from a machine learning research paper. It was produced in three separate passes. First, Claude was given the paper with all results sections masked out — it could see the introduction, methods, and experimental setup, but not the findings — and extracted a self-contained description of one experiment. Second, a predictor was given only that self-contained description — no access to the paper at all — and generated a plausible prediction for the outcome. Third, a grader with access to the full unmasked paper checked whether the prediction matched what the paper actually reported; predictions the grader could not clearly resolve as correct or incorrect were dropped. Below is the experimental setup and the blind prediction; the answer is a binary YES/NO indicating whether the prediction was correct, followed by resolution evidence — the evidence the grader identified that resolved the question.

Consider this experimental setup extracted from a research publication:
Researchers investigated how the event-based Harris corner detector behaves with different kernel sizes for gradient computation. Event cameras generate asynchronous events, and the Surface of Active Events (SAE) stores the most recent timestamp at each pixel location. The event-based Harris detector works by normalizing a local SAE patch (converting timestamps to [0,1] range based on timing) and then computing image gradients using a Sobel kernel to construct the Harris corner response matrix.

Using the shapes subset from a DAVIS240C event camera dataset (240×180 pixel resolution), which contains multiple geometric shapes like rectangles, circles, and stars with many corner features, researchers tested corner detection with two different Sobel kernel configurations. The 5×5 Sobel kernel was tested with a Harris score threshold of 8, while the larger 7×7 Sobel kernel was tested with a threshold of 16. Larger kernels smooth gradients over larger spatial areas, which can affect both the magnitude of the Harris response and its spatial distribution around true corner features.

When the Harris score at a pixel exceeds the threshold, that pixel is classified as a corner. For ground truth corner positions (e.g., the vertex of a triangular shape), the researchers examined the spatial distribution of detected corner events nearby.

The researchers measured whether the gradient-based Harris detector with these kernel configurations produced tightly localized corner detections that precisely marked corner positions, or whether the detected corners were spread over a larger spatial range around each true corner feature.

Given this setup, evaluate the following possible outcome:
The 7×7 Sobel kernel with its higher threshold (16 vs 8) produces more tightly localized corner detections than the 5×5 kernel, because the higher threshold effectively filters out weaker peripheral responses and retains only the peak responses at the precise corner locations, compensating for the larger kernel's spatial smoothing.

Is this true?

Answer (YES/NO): YES